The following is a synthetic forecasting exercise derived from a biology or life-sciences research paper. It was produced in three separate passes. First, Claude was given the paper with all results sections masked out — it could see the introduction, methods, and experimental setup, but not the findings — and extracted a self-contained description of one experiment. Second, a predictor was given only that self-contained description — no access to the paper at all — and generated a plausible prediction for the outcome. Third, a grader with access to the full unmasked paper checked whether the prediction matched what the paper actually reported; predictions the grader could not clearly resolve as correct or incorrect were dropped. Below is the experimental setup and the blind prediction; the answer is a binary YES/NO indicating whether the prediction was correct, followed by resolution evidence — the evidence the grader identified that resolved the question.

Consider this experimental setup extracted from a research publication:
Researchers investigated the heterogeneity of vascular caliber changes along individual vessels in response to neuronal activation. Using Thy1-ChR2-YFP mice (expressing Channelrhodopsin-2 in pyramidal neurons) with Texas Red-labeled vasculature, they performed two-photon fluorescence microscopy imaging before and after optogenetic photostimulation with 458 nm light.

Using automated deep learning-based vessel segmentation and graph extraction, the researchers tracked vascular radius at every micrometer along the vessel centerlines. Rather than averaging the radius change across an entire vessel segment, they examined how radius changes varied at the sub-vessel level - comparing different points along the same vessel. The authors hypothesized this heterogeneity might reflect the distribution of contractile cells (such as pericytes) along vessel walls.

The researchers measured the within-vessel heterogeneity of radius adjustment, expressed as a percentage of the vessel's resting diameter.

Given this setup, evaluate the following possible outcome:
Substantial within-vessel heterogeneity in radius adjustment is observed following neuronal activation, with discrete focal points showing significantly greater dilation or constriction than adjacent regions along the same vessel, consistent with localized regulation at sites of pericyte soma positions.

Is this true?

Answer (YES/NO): YES